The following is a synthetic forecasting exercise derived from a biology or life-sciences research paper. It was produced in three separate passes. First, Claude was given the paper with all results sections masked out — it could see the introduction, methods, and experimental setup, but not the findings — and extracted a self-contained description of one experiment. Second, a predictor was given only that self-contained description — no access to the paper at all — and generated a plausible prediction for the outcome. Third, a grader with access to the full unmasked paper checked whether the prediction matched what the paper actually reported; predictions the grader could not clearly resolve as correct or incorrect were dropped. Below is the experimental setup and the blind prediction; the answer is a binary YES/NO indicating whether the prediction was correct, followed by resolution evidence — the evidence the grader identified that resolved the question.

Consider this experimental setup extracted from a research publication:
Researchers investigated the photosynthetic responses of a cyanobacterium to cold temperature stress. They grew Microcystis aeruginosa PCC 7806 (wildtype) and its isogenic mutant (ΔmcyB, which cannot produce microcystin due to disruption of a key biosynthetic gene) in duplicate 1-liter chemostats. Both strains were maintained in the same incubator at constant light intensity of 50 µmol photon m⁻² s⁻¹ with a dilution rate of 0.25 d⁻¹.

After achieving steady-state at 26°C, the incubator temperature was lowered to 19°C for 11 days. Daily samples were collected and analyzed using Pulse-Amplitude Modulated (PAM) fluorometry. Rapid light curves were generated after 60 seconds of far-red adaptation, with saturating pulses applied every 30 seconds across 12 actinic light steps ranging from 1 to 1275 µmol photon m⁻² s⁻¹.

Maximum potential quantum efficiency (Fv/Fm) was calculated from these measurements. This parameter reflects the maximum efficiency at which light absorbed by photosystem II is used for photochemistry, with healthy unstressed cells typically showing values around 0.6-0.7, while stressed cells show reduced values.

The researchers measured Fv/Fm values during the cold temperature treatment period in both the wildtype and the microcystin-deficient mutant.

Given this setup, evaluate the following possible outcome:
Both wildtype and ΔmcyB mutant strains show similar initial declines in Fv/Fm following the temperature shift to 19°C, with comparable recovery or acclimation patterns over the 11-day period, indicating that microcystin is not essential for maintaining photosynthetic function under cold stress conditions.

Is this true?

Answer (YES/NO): NO